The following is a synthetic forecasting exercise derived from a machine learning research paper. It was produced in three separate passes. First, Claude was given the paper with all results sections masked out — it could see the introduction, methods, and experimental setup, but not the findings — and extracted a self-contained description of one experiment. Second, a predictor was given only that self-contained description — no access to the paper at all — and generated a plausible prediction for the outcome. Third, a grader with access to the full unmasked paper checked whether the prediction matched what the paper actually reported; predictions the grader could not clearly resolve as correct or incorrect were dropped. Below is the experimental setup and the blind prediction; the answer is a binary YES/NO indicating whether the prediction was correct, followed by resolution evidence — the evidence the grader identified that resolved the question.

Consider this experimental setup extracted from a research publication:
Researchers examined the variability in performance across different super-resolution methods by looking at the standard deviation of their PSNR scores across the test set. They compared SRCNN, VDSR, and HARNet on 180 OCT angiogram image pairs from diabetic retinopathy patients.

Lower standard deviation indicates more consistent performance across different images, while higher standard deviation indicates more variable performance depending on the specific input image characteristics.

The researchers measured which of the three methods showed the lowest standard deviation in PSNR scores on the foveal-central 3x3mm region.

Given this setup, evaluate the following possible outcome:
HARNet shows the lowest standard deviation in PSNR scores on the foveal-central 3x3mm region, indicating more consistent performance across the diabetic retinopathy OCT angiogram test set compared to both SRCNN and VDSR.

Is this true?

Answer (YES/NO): NO